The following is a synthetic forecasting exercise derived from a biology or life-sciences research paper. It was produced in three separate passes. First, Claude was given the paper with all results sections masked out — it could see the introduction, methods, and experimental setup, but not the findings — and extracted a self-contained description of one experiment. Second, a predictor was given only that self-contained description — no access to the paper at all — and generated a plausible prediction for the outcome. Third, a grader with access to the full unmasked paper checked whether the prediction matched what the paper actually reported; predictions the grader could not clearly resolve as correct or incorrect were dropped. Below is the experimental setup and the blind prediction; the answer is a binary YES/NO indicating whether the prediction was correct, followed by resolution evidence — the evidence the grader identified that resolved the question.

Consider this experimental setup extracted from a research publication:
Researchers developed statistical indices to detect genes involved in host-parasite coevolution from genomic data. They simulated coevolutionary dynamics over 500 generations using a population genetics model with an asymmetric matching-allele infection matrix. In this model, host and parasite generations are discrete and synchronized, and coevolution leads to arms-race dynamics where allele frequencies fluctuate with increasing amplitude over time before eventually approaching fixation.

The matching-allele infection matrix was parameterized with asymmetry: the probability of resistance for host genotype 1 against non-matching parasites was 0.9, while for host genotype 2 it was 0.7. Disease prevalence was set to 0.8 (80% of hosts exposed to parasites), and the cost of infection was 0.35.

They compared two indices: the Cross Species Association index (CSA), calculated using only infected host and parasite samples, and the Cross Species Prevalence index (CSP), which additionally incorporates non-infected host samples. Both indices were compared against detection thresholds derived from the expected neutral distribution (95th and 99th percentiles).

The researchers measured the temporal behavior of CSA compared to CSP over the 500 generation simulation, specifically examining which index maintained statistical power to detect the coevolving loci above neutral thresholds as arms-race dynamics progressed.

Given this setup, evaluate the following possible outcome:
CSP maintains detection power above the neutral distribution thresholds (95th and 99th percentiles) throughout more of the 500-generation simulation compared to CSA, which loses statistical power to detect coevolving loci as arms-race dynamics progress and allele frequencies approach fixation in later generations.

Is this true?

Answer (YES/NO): YES